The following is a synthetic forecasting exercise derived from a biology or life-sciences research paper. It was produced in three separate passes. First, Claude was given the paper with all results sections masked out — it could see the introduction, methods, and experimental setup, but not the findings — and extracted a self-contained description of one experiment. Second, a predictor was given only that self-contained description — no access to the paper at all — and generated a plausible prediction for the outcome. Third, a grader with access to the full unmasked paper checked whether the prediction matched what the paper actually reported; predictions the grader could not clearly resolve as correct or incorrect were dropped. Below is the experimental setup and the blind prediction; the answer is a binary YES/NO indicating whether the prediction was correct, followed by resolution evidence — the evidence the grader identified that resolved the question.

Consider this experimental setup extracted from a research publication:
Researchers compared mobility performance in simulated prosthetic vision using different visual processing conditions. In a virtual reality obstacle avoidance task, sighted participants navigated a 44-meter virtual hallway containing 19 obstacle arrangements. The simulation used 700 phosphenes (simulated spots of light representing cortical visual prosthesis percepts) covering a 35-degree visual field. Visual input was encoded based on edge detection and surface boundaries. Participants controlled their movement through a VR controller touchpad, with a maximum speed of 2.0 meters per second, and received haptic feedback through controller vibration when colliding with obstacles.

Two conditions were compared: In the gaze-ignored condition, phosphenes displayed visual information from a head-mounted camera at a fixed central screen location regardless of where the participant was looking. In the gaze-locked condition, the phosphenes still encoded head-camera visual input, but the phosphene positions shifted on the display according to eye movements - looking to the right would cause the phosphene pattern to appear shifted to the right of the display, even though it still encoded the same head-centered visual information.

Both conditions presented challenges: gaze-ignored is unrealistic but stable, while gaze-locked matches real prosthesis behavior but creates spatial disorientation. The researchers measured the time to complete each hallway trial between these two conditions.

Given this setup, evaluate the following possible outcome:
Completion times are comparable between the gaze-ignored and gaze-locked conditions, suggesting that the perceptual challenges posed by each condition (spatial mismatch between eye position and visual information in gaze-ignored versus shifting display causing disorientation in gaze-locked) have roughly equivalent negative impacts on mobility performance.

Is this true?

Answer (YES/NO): NO